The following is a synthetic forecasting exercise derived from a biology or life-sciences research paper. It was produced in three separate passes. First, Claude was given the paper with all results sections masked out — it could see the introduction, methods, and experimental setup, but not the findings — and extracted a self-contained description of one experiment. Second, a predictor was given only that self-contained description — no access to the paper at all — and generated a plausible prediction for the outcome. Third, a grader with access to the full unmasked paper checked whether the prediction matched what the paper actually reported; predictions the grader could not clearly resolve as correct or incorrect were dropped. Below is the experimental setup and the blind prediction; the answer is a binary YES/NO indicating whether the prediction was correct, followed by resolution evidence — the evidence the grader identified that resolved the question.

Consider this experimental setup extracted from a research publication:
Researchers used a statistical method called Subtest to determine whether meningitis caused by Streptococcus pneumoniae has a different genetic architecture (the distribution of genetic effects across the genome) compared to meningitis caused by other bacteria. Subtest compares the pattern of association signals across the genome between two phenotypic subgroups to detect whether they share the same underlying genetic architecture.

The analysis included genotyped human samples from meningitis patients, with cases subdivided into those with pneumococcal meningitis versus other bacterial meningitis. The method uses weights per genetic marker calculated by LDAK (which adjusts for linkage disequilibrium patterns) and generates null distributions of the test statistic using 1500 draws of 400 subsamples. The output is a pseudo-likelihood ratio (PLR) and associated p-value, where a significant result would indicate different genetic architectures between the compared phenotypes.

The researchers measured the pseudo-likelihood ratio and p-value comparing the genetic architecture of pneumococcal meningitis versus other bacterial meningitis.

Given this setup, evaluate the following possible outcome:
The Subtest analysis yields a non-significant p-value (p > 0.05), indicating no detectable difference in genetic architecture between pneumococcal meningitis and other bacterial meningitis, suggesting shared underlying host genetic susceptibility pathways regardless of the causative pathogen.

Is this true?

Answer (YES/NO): YES